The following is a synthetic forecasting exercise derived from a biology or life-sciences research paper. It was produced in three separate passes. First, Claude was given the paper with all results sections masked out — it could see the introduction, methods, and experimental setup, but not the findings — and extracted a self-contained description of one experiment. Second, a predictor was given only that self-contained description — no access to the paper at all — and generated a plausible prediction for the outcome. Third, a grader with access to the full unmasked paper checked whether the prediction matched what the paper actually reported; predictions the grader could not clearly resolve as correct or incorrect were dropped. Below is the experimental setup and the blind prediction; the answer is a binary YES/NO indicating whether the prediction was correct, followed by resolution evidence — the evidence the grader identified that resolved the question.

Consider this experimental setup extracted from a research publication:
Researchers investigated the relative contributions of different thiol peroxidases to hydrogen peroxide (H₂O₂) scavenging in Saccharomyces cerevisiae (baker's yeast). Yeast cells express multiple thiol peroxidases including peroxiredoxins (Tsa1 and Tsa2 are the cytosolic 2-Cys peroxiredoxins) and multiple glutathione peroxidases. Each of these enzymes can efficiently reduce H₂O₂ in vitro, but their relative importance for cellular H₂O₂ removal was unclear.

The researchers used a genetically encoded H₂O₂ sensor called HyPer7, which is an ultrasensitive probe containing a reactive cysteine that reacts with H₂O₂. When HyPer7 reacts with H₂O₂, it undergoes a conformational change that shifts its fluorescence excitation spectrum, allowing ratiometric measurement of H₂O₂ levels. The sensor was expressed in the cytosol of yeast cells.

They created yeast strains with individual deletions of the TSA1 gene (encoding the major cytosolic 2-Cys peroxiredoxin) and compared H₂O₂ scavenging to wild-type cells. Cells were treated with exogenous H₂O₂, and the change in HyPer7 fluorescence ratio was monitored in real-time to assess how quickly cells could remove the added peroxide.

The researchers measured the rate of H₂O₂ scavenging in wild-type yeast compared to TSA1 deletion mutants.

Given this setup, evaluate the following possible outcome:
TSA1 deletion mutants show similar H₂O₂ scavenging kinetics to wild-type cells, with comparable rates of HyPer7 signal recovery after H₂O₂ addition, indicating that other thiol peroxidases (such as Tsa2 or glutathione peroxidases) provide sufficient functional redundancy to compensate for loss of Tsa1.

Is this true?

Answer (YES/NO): NO